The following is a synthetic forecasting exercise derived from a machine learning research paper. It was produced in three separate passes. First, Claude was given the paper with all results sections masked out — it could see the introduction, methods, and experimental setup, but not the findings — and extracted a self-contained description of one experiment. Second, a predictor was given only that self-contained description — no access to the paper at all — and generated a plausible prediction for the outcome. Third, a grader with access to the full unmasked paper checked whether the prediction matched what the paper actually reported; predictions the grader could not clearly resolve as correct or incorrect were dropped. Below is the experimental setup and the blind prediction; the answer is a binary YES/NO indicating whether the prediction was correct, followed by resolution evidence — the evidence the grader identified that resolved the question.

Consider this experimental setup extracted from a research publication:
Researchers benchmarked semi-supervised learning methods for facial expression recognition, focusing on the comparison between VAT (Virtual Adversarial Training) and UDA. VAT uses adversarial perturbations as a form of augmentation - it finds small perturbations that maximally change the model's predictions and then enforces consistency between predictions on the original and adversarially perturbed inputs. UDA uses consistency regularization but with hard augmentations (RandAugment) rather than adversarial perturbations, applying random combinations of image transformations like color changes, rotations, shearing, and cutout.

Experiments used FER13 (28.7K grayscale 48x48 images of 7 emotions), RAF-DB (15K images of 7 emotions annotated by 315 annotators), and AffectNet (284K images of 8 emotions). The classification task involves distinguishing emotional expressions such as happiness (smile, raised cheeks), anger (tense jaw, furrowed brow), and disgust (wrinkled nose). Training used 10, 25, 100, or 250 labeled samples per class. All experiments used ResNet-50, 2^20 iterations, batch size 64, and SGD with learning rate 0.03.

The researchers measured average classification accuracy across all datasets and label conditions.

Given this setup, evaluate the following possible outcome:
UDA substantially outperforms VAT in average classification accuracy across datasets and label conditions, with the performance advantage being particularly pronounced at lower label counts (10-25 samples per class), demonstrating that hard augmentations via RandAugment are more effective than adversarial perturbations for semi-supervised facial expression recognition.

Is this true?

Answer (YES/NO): NO